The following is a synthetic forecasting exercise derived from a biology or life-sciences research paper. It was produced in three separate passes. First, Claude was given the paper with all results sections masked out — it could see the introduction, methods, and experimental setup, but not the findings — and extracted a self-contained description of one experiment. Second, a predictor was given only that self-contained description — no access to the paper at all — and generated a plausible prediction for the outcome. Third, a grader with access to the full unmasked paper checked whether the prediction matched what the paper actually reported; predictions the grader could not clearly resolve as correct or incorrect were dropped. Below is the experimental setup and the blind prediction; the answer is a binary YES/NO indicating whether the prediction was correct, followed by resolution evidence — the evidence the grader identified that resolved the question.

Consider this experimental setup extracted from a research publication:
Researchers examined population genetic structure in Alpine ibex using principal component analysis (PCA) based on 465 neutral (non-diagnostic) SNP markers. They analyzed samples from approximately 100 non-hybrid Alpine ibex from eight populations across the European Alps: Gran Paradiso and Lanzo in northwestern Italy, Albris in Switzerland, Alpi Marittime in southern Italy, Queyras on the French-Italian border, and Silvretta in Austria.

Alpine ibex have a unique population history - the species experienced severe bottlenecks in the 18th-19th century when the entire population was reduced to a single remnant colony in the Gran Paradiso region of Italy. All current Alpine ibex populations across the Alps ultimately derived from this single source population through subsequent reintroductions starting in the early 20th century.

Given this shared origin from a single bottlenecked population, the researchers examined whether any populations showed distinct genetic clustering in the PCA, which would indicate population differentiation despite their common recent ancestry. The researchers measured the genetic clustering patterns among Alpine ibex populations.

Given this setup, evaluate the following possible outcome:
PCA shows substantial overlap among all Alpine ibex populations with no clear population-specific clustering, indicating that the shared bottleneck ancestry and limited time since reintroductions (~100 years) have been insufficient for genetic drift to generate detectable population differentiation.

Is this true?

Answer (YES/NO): NO